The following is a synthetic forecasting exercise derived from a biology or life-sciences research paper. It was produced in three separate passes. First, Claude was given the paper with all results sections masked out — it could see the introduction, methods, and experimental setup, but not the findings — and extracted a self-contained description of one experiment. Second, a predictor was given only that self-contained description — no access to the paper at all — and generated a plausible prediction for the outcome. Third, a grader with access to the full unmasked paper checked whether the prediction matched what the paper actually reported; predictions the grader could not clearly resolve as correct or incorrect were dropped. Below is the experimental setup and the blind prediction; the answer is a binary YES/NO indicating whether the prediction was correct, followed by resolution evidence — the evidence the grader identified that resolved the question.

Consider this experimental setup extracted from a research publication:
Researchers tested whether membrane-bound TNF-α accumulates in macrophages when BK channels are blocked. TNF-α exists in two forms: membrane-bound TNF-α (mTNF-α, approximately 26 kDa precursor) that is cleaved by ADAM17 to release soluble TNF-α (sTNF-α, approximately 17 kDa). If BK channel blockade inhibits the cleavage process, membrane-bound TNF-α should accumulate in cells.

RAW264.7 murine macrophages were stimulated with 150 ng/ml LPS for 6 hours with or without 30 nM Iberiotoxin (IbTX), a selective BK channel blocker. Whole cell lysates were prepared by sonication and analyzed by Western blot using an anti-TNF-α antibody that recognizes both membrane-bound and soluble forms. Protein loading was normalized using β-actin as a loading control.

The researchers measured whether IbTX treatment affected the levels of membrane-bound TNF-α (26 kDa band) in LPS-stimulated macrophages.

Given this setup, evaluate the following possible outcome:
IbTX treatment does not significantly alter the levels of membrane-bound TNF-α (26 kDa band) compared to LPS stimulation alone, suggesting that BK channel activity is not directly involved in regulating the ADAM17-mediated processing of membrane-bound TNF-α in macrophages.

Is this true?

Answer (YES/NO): NO